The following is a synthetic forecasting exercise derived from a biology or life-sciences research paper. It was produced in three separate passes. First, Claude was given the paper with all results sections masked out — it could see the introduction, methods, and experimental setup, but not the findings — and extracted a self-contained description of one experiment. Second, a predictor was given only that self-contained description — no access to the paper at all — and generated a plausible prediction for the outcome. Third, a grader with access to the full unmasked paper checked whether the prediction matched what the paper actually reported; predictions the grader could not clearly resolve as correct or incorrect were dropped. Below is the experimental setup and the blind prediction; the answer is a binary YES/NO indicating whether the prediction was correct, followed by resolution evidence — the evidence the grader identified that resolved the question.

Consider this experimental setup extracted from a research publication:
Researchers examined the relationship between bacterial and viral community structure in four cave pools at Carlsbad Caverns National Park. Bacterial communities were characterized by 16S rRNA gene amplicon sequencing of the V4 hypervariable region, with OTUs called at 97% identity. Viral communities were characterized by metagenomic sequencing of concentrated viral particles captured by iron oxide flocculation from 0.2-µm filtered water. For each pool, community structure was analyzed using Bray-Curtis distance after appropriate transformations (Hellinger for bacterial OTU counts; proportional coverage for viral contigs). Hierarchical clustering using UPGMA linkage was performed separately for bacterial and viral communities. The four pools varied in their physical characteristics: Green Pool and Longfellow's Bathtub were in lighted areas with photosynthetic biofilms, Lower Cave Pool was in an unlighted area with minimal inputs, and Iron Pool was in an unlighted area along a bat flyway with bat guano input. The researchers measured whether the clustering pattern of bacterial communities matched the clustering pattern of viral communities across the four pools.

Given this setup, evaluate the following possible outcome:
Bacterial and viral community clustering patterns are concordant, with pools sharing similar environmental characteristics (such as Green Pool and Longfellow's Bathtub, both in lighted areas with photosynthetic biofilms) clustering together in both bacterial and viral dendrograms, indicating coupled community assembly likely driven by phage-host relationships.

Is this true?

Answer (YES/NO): NO